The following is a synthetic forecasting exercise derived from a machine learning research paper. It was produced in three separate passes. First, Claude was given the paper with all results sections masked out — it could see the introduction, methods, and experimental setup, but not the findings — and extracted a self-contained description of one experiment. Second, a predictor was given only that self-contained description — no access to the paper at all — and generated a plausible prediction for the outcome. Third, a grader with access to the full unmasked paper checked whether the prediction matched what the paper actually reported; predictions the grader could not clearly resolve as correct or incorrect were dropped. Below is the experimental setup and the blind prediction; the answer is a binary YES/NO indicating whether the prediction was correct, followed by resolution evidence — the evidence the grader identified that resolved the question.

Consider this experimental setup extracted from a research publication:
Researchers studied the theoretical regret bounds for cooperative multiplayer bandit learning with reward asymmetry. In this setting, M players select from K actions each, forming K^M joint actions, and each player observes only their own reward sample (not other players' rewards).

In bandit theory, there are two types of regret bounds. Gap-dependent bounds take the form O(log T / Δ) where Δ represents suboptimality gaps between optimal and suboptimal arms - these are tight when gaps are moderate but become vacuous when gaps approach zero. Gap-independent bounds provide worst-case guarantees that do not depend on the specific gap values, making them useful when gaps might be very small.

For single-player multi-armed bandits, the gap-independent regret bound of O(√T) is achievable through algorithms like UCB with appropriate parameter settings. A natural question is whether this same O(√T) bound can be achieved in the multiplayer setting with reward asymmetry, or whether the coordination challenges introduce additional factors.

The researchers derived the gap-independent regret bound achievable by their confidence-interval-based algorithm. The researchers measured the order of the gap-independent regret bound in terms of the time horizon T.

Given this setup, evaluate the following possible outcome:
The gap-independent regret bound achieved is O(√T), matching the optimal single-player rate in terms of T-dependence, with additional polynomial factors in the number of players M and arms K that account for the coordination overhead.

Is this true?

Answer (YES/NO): NO